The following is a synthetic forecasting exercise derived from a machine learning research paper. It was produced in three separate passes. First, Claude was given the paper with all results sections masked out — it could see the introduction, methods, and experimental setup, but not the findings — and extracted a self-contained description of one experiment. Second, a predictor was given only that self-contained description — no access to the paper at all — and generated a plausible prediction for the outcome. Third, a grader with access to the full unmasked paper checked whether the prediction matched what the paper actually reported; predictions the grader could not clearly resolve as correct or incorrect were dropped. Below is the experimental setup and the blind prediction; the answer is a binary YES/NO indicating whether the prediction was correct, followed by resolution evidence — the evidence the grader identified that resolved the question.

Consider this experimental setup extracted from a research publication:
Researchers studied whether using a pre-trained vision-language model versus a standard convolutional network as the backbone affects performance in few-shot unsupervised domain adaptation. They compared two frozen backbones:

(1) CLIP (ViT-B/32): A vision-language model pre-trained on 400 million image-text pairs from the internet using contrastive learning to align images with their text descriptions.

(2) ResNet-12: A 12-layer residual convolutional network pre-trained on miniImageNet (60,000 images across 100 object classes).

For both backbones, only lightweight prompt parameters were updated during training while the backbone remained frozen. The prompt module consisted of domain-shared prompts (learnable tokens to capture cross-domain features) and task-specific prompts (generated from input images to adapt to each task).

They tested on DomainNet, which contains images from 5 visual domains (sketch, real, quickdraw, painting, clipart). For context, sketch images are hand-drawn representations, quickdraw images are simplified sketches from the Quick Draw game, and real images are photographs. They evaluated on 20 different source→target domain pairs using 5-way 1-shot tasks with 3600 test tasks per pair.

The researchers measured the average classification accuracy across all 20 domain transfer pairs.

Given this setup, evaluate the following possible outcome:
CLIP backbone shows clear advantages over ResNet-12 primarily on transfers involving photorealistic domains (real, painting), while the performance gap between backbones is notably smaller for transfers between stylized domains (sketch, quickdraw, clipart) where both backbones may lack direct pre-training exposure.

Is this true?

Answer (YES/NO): NO